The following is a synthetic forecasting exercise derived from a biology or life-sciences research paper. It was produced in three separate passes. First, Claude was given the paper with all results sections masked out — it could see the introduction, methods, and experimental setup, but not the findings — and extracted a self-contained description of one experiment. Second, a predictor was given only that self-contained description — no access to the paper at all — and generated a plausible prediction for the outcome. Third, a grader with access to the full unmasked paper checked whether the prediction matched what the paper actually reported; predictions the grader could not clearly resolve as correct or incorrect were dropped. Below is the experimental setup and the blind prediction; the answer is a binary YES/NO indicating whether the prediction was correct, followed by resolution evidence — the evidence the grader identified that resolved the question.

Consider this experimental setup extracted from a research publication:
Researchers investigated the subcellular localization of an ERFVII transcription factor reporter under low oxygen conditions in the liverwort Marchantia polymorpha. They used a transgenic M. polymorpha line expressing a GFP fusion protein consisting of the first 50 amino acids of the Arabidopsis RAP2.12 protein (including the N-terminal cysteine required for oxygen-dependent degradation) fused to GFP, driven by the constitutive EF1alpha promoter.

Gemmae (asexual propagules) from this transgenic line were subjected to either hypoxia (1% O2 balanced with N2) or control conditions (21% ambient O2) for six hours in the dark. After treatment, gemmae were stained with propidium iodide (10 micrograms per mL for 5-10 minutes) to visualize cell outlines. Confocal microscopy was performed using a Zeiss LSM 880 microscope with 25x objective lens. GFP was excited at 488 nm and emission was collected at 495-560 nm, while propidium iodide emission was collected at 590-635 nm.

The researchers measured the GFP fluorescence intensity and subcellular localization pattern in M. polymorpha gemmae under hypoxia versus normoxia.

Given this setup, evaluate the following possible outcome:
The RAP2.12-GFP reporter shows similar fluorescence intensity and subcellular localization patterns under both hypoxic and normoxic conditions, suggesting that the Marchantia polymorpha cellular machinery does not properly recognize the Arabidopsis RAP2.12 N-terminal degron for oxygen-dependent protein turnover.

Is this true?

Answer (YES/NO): NO